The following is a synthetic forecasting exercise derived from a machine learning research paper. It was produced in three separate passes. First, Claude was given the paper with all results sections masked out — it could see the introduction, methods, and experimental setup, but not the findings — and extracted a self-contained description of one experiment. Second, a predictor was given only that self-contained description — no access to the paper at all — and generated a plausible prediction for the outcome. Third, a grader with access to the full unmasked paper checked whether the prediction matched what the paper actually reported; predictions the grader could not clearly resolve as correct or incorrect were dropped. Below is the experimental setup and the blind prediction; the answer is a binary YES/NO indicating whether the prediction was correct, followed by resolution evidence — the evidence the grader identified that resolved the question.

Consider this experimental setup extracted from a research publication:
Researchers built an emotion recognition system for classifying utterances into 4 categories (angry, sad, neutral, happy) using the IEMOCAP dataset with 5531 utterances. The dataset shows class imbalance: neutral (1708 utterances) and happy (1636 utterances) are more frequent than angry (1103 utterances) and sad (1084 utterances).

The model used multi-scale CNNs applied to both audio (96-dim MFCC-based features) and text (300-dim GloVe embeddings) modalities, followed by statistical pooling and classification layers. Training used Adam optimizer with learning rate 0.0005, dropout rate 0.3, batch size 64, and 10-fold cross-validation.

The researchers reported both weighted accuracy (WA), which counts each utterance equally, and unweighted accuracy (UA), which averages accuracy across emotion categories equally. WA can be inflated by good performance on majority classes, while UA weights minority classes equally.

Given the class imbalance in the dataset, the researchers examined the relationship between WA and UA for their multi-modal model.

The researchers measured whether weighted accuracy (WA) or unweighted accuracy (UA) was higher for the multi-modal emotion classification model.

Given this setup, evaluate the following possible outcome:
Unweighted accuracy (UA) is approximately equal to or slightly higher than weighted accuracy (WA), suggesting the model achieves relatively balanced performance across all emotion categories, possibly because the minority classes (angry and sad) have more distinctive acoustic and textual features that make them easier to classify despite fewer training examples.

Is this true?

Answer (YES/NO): YES